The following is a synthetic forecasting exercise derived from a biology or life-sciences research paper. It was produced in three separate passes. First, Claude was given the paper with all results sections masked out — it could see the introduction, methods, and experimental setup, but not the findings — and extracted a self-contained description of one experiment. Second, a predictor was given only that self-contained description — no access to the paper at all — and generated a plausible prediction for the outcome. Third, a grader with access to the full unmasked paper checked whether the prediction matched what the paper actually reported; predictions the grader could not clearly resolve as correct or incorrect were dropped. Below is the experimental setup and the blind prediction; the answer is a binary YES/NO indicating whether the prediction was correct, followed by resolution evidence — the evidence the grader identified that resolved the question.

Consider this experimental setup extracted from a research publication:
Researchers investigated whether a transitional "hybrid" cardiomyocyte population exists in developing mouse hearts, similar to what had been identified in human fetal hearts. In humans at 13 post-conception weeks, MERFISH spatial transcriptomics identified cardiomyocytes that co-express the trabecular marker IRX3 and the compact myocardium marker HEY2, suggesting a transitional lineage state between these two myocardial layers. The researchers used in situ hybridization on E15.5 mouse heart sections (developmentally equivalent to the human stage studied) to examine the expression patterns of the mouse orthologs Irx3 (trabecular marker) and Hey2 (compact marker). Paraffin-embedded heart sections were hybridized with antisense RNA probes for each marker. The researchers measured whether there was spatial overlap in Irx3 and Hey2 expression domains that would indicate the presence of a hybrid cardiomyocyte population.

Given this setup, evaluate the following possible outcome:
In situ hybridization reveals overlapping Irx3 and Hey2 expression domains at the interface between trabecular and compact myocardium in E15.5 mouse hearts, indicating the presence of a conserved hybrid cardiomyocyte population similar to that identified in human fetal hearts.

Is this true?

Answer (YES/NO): YES